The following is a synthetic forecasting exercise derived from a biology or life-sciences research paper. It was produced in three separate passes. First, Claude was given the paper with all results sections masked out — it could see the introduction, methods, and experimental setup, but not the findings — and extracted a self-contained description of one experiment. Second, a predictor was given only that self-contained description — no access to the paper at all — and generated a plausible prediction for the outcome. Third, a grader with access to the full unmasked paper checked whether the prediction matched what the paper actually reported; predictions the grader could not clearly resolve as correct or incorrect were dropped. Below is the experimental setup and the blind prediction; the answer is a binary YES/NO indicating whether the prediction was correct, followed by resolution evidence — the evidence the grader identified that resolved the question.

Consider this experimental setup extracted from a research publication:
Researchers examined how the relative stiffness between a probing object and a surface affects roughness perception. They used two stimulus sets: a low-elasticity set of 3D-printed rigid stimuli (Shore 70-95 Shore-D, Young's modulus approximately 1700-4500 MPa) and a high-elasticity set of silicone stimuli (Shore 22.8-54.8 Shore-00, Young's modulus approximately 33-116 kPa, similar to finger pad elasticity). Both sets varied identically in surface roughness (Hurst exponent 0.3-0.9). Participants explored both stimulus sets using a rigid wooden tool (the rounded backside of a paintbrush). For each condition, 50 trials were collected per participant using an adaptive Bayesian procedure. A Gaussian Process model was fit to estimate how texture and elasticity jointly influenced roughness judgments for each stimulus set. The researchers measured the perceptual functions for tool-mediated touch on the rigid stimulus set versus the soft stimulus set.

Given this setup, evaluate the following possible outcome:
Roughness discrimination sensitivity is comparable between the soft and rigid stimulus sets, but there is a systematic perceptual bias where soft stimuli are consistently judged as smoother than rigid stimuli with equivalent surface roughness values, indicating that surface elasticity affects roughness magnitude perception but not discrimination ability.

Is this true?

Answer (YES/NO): NO